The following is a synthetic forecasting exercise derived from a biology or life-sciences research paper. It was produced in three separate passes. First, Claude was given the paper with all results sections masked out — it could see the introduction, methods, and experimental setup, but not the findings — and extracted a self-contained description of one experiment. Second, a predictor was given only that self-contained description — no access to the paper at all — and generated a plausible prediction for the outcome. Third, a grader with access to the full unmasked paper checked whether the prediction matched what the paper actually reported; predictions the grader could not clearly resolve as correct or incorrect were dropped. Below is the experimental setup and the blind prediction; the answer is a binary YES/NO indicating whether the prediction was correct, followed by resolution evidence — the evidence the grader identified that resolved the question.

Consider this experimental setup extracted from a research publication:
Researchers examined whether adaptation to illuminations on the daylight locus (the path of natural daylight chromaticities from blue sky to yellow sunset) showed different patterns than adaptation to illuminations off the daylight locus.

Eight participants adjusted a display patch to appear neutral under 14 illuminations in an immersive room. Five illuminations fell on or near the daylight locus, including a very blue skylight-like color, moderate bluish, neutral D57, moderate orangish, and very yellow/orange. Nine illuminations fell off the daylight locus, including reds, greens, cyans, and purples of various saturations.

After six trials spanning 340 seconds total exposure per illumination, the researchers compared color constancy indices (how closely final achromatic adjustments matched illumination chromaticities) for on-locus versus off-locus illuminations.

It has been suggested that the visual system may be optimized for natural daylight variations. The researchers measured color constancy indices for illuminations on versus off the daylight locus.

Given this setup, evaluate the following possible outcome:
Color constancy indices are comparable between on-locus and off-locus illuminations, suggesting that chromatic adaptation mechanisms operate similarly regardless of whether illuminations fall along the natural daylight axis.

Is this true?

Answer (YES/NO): YES